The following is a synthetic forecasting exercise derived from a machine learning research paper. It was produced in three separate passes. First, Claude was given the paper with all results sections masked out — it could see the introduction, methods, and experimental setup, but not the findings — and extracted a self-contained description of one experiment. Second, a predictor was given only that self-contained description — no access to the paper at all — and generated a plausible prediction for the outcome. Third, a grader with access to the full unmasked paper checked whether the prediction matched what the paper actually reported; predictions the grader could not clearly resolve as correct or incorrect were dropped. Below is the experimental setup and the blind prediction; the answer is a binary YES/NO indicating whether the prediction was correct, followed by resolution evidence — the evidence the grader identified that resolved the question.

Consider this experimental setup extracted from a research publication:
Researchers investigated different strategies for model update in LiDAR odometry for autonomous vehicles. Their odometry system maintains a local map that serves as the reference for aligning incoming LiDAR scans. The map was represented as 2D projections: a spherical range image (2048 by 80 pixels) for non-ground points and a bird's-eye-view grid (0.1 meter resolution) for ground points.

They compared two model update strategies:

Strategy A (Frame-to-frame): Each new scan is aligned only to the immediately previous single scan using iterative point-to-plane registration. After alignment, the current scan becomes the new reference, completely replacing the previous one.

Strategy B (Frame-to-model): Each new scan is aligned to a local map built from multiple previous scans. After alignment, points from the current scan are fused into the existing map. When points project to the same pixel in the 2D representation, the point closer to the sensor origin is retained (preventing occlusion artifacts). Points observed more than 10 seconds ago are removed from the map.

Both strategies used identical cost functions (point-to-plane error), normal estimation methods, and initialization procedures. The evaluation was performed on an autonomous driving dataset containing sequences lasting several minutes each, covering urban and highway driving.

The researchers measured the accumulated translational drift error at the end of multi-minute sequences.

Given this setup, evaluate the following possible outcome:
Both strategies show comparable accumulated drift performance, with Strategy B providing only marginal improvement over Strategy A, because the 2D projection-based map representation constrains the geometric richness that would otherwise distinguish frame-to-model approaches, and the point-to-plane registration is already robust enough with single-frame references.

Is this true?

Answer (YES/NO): NO